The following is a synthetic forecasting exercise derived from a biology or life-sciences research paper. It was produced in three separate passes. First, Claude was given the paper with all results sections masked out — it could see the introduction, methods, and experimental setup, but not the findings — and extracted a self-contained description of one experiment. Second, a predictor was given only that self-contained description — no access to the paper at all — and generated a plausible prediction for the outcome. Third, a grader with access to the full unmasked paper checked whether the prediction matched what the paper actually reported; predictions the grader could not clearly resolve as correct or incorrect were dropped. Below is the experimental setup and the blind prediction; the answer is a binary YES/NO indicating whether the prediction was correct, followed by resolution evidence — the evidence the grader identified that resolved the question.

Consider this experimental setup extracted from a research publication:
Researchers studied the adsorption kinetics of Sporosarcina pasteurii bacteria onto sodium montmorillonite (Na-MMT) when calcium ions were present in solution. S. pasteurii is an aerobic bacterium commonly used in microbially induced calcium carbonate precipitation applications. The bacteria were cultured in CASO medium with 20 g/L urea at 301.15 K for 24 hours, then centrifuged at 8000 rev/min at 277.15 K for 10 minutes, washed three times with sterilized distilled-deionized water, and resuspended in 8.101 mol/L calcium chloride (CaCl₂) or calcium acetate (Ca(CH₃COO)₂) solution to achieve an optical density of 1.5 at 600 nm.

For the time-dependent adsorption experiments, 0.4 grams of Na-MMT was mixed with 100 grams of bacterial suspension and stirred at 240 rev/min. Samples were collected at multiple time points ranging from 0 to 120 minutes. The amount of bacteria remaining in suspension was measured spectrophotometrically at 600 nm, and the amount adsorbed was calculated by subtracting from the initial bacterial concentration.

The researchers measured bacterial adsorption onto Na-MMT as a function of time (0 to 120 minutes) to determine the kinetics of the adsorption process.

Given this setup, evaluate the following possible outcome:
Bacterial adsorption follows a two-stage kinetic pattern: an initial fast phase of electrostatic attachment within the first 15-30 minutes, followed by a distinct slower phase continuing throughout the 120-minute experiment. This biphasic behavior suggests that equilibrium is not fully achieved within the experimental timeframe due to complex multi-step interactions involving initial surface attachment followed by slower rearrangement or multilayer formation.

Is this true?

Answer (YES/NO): NO